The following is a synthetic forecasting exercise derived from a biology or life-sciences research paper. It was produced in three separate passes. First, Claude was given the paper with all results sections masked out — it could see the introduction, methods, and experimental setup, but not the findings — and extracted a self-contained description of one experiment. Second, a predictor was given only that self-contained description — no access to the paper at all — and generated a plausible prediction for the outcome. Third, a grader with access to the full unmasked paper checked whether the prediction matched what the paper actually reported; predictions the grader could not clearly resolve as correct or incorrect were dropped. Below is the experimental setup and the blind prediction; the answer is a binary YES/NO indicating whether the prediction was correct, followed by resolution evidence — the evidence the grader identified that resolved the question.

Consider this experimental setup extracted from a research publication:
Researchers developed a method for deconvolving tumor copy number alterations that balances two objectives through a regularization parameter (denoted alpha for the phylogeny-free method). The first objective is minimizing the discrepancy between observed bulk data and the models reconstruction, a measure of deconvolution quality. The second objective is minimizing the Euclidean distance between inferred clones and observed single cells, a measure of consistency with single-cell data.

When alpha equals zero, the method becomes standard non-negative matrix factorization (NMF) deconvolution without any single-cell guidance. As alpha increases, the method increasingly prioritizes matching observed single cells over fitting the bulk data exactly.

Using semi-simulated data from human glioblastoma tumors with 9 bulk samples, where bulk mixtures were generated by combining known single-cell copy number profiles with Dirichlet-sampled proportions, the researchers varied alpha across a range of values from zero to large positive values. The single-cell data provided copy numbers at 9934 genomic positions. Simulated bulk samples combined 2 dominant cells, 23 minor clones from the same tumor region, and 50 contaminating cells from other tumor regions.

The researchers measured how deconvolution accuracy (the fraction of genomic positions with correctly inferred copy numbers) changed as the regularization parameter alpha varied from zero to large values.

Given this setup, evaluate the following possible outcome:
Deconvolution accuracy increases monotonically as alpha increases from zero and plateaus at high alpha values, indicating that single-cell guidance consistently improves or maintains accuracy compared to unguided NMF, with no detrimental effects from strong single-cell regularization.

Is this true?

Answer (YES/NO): NO